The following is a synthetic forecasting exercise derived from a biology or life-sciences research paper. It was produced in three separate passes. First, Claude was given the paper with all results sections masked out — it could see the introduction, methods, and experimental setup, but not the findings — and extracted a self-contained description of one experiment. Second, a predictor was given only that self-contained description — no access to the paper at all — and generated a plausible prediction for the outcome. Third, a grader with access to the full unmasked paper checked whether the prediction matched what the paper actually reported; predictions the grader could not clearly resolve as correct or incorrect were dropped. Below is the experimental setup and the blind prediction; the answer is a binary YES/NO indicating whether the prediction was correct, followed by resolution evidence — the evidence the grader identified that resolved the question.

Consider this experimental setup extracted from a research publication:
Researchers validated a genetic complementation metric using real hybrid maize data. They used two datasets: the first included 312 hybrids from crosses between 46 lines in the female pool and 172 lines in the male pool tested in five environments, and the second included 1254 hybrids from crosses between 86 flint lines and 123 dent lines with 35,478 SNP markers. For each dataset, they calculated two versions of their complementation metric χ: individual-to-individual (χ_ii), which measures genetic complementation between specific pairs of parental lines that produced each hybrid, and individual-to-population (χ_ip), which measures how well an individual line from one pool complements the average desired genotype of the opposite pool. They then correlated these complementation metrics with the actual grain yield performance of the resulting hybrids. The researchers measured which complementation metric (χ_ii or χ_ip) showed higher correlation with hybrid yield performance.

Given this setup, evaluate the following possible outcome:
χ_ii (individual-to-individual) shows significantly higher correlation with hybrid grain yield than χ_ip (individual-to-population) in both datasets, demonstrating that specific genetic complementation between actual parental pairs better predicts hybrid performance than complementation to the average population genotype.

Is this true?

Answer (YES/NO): NO